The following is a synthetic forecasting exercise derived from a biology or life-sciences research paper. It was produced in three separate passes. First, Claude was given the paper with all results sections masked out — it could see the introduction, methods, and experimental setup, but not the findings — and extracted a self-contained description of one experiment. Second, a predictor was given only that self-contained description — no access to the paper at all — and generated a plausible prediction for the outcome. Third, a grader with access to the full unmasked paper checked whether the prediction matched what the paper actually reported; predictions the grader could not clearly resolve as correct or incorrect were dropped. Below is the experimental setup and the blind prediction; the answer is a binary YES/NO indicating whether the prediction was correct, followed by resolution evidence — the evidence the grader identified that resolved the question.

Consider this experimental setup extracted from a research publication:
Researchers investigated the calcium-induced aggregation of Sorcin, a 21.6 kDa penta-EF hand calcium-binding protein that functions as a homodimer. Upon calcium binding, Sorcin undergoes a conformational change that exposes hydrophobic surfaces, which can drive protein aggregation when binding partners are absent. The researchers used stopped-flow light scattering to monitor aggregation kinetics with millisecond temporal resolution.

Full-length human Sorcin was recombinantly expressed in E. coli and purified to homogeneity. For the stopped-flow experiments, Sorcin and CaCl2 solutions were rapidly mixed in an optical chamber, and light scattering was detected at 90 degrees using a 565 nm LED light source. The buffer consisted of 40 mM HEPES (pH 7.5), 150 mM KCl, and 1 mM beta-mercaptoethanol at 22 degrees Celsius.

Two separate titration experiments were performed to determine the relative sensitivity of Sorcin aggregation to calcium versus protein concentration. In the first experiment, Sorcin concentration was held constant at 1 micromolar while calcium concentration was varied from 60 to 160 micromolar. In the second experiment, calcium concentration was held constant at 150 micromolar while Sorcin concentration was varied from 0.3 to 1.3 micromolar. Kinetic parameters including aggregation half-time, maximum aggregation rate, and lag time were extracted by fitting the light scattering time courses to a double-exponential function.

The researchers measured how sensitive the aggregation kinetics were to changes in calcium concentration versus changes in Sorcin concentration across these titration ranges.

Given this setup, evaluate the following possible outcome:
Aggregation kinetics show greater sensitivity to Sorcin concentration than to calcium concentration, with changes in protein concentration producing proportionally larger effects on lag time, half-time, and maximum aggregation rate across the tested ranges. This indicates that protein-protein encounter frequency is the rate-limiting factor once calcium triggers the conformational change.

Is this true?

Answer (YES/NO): YES